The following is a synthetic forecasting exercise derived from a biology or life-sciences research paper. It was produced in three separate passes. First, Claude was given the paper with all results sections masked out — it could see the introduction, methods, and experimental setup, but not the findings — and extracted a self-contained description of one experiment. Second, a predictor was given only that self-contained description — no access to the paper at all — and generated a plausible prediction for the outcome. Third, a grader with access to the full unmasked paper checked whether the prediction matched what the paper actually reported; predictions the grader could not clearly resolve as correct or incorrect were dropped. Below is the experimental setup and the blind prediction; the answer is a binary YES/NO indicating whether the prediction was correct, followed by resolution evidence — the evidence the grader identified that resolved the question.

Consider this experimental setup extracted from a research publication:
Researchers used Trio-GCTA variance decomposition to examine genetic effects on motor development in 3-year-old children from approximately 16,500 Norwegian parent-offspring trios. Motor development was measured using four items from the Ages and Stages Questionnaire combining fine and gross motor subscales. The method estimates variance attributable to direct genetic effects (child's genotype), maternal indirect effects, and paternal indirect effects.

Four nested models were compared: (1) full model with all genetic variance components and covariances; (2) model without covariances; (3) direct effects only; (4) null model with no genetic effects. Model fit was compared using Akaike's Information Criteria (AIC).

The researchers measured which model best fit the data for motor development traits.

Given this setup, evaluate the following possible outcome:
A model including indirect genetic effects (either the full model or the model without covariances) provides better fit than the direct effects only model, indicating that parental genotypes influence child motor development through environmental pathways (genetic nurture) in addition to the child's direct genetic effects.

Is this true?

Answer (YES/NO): NO